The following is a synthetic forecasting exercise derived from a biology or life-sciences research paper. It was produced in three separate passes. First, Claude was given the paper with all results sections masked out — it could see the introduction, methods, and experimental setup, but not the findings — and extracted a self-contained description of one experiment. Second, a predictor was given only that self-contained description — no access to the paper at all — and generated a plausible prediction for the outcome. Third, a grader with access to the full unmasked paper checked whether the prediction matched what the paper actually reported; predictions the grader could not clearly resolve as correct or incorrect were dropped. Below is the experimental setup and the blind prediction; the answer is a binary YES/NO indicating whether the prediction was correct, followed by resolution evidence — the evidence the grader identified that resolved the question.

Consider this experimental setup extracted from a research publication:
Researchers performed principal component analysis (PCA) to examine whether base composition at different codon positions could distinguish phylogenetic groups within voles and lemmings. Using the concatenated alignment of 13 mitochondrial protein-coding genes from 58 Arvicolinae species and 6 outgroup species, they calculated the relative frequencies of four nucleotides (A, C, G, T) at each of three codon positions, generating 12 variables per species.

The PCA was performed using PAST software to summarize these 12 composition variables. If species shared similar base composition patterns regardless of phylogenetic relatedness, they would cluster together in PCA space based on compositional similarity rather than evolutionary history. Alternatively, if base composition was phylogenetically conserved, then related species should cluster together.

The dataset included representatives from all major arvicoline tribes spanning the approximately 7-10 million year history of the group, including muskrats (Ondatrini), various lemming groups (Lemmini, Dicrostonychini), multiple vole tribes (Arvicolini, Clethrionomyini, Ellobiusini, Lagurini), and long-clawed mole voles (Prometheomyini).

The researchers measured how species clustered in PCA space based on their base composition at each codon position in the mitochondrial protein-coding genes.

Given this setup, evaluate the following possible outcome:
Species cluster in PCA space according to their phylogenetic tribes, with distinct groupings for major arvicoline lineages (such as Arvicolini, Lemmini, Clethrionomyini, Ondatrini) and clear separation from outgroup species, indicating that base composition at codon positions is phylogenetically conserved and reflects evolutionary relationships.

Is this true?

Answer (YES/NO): NO